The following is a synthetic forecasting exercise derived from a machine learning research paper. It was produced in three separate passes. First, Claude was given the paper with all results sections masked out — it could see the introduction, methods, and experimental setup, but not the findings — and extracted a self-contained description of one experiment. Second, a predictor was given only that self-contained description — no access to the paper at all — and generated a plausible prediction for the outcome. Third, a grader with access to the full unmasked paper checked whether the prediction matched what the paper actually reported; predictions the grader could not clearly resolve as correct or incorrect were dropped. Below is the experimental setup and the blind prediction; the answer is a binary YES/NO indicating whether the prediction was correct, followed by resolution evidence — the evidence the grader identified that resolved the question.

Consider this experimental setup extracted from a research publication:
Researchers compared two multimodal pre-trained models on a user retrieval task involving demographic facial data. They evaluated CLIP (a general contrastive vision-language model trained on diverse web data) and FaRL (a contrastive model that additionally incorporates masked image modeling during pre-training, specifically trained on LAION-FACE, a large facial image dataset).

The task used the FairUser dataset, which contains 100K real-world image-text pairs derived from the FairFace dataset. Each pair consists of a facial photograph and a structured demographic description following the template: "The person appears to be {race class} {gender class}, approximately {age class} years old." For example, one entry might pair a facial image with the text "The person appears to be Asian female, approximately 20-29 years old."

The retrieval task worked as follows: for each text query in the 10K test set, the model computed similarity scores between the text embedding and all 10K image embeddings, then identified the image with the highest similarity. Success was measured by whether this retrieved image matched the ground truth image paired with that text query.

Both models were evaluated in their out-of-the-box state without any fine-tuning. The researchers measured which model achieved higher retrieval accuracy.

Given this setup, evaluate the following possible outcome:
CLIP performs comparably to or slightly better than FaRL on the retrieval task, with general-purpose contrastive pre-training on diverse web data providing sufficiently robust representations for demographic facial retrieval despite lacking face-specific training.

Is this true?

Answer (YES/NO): NO